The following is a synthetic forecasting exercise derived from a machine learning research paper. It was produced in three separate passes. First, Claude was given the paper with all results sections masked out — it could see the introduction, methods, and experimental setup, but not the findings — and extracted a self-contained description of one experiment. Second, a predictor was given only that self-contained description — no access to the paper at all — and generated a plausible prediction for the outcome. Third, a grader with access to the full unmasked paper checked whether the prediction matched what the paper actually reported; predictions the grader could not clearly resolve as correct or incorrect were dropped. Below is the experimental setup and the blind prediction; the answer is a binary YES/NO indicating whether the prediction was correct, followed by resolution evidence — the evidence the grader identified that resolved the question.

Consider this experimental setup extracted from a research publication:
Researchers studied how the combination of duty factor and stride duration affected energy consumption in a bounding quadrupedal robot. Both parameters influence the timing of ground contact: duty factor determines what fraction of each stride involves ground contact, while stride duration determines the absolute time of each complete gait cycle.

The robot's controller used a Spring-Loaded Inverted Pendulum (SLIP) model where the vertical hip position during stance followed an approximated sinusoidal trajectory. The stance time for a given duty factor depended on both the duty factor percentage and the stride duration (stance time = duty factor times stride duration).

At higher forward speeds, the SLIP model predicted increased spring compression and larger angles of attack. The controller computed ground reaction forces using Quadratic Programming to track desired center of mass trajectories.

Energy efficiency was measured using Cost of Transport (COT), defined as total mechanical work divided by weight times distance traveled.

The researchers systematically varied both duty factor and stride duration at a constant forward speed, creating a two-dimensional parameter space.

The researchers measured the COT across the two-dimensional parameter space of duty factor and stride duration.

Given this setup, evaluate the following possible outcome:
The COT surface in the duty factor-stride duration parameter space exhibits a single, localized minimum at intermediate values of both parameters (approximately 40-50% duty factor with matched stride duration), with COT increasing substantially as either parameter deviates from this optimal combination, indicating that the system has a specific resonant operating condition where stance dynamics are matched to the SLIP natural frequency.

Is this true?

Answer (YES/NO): NO